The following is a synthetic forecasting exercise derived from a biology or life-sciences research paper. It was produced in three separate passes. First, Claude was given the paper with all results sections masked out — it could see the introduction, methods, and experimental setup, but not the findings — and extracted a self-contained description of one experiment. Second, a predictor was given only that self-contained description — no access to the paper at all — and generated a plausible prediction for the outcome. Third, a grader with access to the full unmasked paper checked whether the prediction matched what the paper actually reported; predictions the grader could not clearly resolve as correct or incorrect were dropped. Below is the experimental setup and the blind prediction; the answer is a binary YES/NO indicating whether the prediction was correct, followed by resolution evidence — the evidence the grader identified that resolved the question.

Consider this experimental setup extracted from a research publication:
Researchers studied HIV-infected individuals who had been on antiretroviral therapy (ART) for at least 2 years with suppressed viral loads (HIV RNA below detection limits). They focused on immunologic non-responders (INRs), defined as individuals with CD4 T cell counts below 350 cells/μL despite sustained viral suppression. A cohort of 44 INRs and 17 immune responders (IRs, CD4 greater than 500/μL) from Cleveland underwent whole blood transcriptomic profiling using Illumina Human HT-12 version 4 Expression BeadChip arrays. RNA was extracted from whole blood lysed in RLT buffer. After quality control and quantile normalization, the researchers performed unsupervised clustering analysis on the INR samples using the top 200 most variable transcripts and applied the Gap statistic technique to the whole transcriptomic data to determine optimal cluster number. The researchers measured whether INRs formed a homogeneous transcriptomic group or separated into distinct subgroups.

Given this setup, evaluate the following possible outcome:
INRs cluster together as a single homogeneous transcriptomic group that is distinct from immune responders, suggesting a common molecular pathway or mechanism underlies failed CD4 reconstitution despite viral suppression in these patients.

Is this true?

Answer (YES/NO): NO